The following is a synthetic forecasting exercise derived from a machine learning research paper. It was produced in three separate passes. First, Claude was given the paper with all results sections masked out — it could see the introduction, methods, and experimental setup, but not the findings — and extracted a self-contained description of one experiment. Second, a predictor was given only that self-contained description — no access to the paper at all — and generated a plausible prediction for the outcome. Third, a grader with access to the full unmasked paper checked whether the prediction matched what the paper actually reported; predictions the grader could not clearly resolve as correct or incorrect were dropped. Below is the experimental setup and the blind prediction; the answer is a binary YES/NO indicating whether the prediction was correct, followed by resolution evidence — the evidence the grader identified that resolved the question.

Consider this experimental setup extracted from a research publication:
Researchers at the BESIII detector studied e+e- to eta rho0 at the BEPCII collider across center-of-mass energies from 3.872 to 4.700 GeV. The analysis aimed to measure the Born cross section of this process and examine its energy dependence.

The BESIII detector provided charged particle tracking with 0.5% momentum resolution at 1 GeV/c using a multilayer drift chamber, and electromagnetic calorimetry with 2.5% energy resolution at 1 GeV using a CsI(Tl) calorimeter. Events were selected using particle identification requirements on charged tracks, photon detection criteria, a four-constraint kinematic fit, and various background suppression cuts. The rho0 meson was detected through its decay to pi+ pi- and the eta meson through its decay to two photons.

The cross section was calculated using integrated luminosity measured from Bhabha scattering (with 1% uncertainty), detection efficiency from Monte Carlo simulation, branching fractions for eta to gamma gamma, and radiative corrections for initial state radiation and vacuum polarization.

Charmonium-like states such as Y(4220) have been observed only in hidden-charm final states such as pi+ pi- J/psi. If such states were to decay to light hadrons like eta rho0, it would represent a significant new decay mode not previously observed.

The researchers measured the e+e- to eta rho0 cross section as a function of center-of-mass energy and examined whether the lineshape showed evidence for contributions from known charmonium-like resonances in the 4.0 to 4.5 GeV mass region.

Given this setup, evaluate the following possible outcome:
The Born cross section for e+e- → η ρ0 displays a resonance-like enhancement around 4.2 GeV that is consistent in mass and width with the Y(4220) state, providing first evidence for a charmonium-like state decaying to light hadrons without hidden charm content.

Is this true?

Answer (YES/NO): NO